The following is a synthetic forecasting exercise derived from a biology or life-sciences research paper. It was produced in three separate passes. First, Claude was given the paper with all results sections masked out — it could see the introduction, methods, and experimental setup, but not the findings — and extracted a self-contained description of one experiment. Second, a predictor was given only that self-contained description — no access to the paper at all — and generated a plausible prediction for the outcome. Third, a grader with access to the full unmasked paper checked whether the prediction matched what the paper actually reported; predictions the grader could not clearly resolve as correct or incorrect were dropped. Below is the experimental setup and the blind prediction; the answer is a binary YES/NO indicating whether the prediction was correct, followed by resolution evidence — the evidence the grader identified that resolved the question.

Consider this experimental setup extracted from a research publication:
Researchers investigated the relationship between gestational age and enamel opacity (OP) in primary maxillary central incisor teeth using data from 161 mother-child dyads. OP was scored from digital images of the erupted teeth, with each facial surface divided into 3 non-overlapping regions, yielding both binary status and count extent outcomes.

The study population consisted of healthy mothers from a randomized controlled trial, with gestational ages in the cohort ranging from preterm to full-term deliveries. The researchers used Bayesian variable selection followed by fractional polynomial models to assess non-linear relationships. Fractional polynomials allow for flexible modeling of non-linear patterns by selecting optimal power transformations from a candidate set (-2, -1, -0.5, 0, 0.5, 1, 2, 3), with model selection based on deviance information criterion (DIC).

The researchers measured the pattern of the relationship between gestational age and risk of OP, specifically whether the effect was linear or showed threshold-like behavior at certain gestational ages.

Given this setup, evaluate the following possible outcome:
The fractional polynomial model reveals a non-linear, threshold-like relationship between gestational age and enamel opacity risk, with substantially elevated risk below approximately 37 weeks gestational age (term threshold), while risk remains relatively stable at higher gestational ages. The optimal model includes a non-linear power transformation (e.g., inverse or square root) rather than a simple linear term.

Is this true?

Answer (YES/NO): NO